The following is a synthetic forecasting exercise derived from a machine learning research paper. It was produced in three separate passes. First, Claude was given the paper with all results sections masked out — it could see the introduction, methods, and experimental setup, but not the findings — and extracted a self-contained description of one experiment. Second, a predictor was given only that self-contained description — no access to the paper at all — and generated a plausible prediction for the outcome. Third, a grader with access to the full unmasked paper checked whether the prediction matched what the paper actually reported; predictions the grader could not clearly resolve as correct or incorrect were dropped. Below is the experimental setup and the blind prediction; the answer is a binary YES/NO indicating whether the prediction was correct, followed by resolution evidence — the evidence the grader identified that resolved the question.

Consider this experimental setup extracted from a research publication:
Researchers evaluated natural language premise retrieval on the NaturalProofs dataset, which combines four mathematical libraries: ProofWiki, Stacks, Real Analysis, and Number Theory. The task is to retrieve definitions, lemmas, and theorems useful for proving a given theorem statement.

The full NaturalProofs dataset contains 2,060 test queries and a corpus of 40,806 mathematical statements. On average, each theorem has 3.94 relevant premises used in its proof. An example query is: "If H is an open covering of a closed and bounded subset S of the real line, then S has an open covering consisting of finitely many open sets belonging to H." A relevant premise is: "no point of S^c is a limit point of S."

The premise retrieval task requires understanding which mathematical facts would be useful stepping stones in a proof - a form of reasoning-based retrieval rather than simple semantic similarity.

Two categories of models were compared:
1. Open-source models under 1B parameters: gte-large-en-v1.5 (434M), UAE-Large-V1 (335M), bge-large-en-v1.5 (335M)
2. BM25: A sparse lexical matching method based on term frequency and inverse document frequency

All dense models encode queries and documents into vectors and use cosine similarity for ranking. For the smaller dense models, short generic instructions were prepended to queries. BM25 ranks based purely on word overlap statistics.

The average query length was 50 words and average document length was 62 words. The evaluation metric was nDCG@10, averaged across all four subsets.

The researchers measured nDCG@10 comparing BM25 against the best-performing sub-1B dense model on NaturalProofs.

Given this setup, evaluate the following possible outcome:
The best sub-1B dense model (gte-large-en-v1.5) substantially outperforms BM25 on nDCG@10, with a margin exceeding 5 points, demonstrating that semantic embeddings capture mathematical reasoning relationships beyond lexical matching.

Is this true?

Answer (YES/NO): NO